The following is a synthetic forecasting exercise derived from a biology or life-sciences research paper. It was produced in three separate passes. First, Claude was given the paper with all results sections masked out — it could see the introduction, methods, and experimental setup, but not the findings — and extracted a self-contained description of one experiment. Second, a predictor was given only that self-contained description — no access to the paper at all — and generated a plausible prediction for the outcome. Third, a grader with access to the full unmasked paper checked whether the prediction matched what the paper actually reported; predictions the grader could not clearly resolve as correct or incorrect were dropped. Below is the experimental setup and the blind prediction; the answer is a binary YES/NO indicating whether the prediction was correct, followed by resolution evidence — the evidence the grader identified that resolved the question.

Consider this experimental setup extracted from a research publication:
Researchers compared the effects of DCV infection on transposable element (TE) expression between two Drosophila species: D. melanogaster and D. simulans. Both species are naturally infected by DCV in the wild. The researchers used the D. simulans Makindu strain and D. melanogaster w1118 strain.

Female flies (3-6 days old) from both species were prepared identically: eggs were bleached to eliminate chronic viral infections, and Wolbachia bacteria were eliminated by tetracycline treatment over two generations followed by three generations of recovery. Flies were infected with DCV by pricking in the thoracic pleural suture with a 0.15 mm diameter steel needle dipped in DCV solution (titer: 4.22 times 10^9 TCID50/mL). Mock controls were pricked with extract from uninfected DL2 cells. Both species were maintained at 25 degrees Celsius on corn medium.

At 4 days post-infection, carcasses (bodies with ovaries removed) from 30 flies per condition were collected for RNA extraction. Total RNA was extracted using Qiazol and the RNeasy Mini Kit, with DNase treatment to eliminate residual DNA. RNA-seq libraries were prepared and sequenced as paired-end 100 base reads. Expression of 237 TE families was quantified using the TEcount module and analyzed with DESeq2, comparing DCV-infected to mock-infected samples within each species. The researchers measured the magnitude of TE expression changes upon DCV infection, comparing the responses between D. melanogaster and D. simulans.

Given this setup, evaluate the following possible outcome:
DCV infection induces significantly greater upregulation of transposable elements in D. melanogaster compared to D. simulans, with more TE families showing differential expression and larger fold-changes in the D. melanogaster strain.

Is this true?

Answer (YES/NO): YES